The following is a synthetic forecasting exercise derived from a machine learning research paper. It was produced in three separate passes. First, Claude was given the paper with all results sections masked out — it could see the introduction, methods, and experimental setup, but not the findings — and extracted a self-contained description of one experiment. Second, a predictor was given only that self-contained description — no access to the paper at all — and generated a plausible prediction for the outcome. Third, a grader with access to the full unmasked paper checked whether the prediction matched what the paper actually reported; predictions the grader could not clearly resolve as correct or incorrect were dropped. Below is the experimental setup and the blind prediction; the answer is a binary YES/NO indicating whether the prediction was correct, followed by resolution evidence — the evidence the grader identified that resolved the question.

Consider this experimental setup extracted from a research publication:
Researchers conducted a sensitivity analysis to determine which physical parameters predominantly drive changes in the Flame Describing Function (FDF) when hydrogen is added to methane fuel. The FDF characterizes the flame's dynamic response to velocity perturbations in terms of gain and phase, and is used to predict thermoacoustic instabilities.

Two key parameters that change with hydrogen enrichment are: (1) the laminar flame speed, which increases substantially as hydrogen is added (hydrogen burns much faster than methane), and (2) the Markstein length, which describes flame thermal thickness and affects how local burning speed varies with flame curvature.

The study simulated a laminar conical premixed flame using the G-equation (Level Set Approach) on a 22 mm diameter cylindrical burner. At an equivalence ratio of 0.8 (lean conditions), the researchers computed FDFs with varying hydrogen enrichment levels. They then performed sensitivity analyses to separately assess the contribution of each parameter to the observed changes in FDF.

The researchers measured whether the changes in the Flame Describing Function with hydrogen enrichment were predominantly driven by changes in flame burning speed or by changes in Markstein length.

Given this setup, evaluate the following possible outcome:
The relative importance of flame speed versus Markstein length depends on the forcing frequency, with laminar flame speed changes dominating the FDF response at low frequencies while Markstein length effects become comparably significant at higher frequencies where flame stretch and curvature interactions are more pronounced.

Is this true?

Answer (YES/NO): NO